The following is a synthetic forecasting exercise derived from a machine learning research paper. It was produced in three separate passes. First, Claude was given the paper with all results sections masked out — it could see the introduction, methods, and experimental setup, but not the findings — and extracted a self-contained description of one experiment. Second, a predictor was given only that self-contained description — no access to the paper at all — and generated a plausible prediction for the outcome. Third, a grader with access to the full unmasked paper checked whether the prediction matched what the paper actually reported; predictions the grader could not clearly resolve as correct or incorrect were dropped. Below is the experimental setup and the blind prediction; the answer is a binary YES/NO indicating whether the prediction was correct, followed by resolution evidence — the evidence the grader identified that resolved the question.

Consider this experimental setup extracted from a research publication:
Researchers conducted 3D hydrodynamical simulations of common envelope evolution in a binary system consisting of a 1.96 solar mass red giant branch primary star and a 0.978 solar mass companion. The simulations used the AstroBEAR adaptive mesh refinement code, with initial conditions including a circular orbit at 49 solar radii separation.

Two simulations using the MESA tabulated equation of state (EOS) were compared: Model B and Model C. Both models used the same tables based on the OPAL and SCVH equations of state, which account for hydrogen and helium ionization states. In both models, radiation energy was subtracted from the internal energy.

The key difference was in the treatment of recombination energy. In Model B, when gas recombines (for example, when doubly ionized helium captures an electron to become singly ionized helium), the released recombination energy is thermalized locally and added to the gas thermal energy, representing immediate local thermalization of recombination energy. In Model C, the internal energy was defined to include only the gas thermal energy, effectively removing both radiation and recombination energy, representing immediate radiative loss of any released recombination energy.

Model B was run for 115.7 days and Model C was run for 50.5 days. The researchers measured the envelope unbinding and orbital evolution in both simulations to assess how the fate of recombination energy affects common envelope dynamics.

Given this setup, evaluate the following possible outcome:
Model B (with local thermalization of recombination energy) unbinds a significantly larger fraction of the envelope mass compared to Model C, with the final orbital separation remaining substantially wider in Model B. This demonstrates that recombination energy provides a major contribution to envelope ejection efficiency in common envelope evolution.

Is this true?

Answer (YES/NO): NO